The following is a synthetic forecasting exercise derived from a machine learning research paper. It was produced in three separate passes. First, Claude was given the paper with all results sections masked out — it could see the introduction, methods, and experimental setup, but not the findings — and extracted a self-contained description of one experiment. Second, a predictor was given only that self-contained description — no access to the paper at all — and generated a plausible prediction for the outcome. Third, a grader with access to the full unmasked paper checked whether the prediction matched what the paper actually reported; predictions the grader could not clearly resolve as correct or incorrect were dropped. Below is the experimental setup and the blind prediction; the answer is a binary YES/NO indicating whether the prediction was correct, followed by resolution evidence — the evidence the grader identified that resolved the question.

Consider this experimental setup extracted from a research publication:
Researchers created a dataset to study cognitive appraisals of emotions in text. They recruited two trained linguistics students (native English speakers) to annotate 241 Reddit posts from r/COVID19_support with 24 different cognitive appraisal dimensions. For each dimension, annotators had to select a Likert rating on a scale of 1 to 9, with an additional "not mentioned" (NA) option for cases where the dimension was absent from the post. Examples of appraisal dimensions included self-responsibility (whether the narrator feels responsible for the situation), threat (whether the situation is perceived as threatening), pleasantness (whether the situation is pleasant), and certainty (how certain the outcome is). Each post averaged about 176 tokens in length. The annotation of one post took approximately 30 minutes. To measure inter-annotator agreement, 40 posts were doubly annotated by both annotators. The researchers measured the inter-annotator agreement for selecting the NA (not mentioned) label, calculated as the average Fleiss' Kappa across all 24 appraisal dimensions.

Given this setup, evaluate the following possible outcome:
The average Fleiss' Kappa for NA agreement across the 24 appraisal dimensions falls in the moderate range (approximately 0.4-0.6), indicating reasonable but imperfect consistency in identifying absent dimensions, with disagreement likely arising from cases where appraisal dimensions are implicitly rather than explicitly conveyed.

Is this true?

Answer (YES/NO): NO